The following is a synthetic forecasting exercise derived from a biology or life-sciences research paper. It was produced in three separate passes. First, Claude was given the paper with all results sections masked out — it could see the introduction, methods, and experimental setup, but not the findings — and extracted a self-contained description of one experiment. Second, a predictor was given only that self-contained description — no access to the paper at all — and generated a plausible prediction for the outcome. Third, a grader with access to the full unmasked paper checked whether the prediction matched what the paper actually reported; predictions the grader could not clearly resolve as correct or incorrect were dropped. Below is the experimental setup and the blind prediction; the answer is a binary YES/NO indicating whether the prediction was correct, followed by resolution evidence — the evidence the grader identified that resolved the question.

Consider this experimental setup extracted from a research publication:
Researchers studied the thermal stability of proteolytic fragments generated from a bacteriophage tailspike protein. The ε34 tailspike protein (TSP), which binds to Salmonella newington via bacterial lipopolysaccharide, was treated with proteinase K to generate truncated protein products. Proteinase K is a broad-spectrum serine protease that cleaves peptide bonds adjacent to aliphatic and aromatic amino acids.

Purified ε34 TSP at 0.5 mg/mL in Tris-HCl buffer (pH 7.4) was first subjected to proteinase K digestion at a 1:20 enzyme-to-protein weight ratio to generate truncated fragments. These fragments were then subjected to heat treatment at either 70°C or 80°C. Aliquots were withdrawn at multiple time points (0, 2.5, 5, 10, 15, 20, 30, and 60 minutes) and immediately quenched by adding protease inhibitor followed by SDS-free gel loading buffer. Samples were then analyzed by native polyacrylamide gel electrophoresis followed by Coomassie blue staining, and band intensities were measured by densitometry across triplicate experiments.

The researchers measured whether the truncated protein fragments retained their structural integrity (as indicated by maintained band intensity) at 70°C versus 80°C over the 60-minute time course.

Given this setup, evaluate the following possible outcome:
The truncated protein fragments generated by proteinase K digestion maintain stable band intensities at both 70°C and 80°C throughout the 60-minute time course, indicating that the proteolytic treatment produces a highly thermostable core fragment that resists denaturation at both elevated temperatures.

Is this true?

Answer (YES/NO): NO